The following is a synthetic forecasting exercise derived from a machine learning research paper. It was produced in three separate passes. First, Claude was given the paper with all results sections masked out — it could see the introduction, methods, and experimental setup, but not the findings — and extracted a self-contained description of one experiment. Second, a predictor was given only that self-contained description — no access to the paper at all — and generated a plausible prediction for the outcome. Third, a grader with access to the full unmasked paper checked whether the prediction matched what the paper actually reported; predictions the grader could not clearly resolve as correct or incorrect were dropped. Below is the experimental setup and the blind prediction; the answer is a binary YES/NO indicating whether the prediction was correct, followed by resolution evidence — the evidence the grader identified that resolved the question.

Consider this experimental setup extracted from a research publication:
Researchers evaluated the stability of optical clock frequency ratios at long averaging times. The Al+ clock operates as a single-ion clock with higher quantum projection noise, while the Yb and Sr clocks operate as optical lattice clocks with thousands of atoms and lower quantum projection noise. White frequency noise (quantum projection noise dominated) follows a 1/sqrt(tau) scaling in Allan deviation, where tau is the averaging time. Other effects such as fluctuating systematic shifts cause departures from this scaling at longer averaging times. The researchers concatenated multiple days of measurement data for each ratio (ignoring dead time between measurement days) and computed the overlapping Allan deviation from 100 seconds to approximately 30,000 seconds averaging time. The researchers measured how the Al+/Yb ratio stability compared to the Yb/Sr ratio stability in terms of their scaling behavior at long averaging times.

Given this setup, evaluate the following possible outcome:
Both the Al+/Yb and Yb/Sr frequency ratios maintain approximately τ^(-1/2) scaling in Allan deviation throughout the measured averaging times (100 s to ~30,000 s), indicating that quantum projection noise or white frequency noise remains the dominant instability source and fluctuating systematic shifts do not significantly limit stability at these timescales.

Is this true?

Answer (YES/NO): NO